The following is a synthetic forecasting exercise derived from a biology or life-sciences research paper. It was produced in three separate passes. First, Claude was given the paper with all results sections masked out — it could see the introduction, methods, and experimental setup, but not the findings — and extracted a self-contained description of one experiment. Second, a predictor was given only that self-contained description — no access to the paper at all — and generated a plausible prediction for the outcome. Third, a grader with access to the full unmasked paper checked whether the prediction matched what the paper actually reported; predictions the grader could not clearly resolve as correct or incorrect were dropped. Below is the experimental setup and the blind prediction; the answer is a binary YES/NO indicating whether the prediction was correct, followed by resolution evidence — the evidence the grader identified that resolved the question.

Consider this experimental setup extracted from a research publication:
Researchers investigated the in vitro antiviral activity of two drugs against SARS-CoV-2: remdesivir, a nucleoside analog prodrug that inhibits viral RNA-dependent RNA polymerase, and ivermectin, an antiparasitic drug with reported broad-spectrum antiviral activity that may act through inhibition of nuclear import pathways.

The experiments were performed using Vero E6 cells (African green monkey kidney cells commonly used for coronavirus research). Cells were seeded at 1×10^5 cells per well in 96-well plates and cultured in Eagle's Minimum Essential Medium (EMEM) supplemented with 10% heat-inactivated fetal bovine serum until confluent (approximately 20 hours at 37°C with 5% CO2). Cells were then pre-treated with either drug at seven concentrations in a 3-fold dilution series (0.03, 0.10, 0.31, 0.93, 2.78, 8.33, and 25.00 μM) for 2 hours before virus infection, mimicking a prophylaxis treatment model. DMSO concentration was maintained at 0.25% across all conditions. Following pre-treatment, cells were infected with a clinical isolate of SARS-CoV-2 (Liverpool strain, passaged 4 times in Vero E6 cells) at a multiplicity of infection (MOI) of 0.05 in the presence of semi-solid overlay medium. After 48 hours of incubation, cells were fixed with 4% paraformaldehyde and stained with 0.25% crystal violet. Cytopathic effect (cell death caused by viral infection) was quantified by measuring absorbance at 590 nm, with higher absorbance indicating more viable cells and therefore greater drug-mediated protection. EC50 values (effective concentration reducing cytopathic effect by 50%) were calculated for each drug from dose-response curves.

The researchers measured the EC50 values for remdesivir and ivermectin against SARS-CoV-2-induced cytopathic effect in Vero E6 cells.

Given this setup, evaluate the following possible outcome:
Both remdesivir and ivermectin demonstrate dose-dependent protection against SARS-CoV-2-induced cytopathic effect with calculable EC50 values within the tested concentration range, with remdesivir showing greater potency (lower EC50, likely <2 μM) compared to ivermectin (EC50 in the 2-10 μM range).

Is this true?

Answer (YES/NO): YES